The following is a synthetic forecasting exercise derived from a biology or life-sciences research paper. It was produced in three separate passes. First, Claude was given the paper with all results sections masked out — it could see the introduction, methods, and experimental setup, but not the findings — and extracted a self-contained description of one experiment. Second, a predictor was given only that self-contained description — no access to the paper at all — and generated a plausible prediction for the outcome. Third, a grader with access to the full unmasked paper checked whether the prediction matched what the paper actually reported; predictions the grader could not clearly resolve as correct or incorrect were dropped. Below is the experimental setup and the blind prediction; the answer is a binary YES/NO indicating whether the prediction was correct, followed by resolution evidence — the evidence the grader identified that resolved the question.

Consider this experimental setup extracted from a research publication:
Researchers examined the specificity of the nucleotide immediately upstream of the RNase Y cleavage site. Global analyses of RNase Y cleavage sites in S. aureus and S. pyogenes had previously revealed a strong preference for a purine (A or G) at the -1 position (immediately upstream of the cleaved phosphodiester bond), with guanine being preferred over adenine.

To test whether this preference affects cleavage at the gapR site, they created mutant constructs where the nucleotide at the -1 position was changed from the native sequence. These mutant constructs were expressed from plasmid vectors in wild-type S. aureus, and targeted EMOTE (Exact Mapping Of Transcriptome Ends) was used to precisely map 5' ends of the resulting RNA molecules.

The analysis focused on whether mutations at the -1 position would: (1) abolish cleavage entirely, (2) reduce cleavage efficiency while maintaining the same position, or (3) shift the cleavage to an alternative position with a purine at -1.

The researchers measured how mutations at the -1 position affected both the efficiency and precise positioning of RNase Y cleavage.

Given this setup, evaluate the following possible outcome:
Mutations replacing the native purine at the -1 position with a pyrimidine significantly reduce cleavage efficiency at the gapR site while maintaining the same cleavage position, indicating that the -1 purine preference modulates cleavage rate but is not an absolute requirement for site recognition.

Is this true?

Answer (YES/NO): NO